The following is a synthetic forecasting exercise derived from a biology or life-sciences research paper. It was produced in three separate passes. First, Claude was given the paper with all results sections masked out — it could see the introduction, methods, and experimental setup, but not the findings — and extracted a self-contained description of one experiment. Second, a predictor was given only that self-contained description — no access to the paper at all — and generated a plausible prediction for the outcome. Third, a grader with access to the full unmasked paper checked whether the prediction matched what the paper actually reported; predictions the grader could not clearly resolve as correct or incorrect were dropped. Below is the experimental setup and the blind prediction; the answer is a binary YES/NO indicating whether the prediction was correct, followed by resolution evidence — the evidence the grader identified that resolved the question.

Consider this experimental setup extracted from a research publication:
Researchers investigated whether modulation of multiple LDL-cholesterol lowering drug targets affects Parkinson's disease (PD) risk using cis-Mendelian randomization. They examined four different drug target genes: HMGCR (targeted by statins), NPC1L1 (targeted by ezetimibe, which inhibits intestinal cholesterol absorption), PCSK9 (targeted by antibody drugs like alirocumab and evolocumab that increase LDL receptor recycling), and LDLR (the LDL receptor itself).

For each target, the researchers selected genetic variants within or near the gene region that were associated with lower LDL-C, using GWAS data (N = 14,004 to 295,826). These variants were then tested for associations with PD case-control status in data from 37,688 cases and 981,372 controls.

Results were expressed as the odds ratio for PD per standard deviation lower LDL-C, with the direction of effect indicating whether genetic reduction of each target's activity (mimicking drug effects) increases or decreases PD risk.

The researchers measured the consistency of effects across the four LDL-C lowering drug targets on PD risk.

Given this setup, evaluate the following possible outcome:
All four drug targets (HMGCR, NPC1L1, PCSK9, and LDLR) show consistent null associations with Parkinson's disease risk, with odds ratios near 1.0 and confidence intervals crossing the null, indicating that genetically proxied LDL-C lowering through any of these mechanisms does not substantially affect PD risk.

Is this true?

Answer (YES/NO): NO